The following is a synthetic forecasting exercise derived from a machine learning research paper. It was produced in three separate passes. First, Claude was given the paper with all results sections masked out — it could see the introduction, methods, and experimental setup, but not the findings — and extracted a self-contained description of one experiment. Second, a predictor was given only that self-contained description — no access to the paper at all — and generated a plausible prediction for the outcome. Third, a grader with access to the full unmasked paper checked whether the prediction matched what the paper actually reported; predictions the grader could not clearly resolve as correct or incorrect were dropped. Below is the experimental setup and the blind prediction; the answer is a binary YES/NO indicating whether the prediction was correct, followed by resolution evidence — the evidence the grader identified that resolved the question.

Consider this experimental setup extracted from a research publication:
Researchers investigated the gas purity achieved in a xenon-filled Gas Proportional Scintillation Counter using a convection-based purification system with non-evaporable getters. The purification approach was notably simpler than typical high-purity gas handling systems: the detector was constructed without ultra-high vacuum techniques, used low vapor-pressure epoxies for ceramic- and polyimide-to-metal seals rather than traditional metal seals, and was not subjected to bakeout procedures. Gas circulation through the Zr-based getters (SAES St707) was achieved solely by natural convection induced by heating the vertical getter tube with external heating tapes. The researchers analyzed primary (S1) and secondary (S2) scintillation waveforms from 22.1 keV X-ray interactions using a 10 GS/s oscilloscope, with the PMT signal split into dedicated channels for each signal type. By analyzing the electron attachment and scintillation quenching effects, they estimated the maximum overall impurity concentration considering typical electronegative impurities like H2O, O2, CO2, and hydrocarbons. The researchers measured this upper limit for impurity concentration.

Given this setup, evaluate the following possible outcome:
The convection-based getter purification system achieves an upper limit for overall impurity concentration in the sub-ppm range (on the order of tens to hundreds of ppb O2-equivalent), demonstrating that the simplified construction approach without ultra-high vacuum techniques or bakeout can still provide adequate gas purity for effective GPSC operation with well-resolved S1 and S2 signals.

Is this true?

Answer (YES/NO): NO